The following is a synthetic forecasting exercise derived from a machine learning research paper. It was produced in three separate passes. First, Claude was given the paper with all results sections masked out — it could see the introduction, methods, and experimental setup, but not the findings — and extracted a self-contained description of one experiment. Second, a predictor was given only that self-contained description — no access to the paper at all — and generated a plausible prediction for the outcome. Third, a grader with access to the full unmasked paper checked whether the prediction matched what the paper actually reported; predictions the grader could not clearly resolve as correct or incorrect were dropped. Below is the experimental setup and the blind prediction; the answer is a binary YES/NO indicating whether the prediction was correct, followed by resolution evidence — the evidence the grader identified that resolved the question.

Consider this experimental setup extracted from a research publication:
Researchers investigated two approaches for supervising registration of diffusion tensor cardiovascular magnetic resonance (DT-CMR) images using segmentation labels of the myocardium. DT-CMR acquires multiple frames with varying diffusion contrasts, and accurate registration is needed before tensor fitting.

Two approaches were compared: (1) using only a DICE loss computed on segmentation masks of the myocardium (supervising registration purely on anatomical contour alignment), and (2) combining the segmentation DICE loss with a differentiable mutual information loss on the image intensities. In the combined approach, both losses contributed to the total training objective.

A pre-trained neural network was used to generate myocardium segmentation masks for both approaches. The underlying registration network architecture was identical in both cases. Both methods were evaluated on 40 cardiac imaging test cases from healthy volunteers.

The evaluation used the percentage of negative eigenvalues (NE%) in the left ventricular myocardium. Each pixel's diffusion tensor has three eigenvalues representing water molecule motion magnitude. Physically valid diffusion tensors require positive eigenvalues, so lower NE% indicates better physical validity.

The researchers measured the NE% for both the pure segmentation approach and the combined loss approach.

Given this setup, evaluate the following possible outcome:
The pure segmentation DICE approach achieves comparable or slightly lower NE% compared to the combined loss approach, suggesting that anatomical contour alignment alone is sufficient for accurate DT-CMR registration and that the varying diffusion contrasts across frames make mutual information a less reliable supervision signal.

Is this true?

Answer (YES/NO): NO